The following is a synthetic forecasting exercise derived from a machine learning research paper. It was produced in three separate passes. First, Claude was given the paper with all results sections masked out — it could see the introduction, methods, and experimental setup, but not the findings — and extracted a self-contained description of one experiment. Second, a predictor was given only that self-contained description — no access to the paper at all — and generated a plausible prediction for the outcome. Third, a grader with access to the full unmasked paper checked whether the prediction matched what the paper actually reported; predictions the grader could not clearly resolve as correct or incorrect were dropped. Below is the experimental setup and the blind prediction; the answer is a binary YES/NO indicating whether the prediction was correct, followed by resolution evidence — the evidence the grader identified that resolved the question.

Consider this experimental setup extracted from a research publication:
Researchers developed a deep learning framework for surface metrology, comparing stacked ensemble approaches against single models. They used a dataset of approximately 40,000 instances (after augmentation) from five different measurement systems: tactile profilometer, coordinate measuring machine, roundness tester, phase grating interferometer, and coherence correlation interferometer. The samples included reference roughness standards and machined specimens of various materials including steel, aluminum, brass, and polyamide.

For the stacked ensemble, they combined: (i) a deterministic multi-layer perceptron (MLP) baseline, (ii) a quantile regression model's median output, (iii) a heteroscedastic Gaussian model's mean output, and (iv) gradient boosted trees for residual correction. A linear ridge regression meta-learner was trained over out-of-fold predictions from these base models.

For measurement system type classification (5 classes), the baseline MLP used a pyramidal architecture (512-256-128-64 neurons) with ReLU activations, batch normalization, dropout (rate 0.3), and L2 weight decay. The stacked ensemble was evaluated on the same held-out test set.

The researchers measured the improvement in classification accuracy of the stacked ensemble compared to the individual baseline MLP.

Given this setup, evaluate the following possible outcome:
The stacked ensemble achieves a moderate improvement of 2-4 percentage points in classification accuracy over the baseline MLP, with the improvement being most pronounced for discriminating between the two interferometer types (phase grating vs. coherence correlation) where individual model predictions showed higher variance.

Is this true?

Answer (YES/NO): NO